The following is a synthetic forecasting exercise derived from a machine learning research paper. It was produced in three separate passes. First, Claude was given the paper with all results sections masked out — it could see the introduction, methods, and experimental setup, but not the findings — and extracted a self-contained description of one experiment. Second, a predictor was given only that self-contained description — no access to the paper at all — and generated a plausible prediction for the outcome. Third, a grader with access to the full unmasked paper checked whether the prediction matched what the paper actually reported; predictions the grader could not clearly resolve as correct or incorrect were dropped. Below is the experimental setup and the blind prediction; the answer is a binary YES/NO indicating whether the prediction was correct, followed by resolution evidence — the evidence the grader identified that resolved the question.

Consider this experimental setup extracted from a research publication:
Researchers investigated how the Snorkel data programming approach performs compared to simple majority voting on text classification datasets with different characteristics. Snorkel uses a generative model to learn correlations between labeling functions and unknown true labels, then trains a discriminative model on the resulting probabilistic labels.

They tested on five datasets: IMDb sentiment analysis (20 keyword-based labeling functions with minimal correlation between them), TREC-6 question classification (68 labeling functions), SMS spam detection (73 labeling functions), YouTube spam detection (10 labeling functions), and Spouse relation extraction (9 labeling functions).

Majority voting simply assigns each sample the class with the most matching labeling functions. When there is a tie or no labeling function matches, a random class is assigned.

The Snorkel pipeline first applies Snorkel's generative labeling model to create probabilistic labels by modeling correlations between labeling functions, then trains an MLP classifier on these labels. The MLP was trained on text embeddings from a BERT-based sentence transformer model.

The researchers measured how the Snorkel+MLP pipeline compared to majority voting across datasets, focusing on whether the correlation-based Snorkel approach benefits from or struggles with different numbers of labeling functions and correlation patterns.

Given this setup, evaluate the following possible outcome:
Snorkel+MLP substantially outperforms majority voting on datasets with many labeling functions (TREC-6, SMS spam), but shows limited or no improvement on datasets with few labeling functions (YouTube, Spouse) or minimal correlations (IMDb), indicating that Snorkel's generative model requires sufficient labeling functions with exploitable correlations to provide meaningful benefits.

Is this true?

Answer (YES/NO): NO